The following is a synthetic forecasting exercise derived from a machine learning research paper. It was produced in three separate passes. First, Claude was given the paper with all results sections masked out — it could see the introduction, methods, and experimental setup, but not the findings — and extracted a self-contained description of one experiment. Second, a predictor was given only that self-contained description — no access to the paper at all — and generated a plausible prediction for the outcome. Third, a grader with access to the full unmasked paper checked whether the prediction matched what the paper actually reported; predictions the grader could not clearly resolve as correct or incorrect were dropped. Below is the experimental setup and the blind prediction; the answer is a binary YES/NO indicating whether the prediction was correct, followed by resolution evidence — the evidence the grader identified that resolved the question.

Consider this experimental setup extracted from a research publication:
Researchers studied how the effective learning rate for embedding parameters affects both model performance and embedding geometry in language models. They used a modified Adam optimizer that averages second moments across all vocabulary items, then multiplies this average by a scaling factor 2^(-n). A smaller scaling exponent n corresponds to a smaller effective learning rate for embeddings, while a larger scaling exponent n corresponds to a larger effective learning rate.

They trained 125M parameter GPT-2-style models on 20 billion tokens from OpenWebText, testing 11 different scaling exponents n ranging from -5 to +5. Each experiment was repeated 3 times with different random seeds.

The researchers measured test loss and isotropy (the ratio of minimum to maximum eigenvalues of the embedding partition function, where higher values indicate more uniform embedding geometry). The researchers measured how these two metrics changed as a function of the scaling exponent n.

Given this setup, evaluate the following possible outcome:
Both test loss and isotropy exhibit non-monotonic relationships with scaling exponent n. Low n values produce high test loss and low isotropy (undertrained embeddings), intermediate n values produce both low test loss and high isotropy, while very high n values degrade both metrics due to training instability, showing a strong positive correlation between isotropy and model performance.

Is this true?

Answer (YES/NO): NO